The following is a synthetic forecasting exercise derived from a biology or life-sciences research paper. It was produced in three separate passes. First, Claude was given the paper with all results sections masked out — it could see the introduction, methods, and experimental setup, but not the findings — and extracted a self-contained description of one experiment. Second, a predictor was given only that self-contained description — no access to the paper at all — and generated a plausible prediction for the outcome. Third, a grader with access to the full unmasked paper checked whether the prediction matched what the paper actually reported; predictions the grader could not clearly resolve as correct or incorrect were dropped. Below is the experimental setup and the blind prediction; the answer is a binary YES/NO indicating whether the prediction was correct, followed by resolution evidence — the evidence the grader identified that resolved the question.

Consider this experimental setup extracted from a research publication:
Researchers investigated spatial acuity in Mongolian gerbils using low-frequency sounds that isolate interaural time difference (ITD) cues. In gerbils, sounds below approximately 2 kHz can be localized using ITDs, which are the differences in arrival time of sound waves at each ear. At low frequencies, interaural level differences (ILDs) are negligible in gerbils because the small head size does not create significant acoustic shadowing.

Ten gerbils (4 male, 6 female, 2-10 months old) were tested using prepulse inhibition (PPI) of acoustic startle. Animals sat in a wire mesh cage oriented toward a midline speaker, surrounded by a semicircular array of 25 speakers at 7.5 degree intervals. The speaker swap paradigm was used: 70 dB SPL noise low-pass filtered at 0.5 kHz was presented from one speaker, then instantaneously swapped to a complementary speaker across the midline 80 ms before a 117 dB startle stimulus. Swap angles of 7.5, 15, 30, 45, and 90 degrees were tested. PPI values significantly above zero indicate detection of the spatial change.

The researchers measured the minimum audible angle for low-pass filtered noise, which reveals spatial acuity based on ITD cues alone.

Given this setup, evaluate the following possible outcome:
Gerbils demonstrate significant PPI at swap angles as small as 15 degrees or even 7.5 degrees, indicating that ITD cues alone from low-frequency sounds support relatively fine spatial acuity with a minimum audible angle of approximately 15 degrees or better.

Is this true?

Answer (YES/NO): NO